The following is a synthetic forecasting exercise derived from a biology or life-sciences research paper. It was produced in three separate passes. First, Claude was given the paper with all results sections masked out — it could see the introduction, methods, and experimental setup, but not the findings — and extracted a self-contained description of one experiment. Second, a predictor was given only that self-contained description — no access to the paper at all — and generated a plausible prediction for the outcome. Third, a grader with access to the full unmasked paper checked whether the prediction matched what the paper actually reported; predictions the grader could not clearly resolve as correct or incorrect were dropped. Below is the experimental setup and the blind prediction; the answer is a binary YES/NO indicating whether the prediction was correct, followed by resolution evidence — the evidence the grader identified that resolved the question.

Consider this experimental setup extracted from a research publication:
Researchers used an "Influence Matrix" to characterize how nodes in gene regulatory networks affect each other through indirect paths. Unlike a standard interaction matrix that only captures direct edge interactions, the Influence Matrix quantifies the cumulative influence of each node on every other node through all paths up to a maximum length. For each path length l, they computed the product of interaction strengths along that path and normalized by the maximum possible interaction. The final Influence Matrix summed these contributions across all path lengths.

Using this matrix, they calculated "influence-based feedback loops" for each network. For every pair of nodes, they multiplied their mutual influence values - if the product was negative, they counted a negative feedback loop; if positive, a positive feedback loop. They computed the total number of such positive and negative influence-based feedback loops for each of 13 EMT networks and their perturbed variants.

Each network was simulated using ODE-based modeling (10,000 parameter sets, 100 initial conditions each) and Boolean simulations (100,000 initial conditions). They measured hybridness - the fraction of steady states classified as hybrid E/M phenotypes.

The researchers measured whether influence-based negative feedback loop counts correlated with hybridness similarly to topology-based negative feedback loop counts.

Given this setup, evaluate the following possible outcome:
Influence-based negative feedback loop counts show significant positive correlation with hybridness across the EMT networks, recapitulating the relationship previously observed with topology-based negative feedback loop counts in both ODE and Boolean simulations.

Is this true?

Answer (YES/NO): NO